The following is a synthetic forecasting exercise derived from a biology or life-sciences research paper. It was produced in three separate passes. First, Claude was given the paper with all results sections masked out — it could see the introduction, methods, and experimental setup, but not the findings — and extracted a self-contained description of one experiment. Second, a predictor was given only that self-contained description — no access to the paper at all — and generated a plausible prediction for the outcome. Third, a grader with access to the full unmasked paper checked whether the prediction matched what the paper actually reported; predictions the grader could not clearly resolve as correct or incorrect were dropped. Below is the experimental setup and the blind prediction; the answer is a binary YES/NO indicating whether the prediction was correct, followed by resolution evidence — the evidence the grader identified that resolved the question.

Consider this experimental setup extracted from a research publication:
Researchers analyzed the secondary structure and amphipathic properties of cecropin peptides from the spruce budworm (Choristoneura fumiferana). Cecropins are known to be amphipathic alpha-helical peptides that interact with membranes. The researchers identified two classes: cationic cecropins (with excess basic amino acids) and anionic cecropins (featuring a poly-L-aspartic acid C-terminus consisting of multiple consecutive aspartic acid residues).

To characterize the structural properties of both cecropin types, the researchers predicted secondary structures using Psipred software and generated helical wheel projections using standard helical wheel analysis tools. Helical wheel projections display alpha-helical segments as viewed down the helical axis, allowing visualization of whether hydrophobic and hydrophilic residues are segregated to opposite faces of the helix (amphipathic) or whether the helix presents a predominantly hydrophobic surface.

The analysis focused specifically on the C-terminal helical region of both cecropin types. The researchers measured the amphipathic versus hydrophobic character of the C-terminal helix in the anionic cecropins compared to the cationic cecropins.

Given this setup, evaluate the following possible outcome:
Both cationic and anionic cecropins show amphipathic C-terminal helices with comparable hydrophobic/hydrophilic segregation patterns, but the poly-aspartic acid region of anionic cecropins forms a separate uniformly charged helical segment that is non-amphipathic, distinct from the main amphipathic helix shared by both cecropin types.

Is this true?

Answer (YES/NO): NO